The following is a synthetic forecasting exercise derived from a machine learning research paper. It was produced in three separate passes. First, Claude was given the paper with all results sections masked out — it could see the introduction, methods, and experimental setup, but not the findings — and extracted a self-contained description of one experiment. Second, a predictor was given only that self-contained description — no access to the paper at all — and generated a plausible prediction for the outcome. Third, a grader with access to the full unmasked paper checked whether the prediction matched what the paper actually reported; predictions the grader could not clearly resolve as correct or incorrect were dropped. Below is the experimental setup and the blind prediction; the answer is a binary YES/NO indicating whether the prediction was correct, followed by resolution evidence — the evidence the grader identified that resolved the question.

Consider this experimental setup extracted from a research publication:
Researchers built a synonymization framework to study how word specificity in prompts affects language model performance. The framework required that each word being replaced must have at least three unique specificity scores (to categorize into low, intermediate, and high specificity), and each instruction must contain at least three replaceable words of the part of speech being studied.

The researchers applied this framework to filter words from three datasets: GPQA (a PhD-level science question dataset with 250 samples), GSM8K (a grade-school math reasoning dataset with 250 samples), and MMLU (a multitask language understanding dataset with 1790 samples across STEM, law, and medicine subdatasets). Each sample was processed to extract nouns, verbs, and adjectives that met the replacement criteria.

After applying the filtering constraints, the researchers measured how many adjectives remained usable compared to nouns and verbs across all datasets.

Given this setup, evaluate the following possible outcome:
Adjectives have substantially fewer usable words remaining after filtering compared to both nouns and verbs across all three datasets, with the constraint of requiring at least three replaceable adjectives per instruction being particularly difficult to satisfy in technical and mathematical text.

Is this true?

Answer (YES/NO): YES